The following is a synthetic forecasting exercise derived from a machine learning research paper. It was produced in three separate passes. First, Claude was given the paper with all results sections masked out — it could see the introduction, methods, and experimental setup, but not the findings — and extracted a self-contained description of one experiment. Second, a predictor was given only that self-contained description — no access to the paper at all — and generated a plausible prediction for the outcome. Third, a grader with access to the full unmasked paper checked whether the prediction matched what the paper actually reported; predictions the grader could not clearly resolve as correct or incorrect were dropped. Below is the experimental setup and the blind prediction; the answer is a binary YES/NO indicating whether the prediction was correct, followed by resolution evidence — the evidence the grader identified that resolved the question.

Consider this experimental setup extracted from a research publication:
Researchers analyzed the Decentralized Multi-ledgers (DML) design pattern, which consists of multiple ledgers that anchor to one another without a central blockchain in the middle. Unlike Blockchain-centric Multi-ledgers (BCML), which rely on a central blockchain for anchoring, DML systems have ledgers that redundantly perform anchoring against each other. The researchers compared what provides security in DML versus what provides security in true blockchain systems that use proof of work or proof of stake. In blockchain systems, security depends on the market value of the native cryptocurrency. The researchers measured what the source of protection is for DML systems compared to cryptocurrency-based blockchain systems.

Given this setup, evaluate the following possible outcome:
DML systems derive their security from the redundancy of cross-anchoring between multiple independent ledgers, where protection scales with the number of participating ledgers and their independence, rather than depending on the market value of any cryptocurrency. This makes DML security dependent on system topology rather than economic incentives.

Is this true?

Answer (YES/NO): NO